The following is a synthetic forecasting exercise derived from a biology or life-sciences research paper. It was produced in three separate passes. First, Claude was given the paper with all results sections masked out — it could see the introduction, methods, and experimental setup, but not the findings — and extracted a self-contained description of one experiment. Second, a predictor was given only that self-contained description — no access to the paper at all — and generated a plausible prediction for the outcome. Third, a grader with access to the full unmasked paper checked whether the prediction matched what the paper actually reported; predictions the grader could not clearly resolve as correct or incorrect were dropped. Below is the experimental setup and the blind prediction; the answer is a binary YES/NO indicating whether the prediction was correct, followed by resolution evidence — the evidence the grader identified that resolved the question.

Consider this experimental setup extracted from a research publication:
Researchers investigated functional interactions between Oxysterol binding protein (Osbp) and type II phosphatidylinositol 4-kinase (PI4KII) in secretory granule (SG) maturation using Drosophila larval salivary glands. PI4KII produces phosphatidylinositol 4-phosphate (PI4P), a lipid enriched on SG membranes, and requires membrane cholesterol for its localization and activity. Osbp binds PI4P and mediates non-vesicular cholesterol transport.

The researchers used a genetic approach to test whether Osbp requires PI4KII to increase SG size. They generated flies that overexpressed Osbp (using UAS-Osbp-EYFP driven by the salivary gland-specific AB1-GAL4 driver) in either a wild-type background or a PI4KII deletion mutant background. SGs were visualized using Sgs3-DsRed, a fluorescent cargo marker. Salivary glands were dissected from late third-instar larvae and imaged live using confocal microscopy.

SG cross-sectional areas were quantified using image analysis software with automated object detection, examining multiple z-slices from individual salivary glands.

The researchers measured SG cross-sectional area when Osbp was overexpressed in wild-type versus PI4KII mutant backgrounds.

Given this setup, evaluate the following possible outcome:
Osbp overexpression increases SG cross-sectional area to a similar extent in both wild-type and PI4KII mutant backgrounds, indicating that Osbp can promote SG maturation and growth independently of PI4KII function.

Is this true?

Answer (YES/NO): NO